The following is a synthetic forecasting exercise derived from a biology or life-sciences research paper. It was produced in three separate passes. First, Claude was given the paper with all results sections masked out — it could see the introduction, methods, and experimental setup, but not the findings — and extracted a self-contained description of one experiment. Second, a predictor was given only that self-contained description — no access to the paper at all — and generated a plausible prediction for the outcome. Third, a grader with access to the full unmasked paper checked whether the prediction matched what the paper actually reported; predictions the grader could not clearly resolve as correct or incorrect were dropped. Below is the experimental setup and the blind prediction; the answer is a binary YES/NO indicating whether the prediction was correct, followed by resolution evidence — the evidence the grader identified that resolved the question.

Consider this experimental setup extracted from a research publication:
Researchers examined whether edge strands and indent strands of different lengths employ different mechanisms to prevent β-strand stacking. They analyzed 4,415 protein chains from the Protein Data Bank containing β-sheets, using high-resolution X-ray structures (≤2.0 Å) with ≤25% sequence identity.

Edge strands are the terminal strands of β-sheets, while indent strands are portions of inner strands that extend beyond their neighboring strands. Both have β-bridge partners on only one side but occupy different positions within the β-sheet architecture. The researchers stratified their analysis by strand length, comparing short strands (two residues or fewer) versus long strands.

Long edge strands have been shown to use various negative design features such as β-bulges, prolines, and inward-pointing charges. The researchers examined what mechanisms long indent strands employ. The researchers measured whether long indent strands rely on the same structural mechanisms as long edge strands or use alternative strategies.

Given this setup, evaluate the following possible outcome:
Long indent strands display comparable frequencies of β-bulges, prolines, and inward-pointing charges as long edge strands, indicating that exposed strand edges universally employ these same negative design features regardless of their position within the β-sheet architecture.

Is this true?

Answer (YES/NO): NO